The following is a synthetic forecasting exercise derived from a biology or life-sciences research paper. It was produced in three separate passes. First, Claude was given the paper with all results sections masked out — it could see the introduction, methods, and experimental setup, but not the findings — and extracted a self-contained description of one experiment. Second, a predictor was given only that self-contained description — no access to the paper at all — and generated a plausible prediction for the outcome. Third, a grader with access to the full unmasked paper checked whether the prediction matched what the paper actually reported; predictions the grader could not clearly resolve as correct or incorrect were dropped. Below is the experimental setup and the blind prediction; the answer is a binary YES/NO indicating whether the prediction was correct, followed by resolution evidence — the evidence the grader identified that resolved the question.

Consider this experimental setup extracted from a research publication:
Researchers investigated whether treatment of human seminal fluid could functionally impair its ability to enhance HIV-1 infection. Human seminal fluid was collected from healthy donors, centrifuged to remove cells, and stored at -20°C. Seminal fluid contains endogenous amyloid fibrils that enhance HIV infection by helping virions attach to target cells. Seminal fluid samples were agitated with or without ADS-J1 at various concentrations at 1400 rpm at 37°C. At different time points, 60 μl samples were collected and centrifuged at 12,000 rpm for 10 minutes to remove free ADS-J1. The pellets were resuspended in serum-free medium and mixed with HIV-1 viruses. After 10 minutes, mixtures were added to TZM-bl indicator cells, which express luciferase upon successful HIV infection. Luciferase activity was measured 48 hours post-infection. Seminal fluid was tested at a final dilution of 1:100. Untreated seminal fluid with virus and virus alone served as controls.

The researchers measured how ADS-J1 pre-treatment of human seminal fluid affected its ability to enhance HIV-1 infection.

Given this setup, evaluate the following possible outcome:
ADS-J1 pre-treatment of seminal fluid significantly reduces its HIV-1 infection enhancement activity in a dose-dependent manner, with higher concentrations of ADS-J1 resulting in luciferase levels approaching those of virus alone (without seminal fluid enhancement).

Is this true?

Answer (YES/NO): YES